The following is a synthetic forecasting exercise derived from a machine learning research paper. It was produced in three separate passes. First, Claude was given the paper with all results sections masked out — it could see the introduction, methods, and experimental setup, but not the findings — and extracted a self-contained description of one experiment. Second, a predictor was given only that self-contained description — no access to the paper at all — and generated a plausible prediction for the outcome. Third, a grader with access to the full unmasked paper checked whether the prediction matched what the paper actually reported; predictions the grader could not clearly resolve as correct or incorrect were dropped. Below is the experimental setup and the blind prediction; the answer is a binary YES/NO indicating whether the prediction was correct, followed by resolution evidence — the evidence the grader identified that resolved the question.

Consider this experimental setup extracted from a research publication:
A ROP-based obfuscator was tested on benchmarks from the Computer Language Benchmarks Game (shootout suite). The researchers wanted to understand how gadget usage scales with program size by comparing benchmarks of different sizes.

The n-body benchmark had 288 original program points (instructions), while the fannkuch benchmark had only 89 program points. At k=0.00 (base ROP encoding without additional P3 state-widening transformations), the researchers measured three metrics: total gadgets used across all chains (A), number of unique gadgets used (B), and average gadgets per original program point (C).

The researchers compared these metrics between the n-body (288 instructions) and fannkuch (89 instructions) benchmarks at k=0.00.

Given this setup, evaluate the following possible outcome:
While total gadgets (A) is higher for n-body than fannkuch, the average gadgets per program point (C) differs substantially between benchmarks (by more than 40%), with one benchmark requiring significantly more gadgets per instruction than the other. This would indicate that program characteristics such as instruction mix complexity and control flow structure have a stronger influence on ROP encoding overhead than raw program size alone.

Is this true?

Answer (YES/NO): NO